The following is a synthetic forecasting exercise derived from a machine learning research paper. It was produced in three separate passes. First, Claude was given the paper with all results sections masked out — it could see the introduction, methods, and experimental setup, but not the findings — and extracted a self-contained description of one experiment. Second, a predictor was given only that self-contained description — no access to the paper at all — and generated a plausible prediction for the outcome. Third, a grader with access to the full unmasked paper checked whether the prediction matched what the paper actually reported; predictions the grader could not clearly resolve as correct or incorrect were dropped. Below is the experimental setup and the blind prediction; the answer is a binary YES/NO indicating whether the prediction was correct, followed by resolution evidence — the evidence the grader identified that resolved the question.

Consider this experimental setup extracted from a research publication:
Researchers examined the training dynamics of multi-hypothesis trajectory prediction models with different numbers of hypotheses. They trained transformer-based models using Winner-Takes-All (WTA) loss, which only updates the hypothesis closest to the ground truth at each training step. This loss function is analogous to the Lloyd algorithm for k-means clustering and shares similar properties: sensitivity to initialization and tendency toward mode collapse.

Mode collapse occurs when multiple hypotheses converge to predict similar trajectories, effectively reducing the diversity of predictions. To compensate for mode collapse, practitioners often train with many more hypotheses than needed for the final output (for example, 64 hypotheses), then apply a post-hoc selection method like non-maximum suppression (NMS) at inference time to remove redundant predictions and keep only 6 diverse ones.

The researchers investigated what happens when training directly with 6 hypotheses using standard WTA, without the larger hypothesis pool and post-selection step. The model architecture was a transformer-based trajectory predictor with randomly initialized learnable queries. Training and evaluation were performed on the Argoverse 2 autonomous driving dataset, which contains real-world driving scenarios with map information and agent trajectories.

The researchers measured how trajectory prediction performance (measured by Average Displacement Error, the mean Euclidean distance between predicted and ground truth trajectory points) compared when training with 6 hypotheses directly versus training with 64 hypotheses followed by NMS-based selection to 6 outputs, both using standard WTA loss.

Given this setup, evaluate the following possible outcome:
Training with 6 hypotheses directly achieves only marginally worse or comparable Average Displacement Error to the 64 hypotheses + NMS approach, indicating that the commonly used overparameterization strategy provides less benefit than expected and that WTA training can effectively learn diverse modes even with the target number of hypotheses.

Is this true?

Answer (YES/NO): NO